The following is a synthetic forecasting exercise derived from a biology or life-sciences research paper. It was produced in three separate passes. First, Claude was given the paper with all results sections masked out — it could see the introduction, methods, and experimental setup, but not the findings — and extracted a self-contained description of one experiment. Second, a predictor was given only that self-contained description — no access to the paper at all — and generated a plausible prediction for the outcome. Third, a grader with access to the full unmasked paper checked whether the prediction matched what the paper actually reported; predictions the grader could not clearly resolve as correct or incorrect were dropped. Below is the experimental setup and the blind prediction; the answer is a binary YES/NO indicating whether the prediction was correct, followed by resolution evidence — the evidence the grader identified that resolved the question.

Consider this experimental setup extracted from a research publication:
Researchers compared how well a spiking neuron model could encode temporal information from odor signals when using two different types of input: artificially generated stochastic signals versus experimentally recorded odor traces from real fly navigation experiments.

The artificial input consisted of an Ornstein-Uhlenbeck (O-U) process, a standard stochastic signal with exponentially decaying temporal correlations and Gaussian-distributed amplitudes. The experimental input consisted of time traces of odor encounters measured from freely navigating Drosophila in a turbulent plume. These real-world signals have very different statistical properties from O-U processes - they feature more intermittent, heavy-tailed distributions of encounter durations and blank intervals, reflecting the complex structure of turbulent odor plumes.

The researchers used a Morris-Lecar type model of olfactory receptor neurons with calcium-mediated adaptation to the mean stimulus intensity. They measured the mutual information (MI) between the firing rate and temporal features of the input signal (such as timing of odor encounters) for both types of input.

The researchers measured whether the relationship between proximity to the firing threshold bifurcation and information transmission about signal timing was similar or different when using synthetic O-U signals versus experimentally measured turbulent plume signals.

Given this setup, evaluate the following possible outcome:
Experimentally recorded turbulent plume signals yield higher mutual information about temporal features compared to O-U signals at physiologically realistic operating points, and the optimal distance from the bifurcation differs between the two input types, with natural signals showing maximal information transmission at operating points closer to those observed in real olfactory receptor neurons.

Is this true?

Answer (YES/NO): NO